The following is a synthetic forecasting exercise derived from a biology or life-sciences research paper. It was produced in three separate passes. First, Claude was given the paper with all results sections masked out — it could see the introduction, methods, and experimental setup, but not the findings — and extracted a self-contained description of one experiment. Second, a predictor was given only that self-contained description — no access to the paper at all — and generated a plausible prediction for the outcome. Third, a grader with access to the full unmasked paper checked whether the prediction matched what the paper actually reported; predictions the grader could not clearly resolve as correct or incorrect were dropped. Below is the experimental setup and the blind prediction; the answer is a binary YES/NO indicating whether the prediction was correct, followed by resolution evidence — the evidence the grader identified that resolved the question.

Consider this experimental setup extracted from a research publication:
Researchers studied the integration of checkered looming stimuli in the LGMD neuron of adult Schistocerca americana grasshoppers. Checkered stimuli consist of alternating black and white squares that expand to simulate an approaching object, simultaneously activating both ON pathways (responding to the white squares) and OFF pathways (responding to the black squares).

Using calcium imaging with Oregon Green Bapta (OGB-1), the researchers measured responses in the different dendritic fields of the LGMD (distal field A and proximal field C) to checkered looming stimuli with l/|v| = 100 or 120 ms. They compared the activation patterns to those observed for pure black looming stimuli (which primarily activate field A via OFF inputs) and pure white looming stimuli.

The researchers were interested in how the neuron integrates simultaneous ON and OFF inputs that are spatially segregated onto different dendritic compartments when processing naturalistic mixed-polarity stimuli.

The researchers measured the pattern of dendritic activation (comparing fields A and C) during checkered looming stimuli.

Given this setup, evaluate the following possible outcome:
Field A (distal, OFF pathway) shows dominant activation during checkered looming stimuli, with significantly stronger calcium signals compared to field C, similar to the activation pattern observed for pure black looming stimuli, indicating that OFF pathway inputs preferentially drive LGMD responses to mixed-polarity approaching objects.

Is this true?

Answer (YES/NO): YES